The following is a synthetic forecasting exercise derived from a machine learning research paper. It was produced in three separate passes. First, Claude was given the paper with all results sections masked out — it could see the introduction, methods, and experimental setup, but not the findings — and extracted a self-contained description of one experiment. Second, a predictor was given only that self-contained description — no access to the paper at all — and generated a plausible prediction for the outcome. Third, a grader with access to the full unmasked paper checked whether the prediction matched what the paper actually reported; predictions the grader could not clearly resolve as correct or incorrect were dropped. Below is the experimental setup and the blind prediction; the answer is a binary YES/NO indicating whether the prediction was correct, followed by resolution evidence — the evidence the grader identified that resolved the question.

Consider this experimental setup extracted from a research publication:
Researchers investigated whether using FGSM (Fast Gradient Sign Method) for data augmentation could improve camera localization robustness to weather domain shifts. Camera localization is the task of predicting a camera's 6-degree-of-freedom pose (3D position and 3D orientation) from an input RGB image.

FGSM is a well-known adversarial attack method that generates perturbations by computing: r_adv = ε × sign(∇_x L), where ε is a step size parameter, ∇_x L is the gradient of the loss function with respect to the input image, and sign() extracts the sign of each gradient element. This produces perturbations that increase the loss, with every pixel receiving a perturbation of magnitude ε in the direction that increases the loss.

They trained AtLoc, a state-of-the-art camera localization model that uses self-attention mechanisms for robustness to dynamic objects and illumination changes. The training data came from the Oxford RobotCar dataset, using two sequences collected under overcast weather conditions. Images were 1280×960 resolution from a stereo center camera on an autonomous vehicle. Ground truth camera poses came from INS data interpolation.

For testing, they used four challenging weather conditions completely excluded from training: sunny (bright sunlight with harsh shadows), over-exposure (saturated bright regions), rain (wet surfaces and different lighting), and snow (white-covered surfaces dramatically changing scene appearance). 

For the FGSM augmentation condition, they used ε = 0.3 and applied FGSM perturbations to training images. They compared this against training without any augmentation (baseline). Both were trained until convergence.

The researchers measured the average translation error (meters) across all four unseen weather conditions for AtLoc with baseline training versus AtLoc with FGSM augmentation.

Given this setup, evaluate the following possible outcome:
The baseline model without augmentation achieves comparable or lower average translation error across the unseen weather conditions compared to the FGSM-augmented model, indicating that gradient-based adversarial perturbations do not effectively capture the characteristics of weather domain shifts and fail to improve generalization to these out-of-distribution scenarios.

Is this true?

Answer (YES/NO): NO